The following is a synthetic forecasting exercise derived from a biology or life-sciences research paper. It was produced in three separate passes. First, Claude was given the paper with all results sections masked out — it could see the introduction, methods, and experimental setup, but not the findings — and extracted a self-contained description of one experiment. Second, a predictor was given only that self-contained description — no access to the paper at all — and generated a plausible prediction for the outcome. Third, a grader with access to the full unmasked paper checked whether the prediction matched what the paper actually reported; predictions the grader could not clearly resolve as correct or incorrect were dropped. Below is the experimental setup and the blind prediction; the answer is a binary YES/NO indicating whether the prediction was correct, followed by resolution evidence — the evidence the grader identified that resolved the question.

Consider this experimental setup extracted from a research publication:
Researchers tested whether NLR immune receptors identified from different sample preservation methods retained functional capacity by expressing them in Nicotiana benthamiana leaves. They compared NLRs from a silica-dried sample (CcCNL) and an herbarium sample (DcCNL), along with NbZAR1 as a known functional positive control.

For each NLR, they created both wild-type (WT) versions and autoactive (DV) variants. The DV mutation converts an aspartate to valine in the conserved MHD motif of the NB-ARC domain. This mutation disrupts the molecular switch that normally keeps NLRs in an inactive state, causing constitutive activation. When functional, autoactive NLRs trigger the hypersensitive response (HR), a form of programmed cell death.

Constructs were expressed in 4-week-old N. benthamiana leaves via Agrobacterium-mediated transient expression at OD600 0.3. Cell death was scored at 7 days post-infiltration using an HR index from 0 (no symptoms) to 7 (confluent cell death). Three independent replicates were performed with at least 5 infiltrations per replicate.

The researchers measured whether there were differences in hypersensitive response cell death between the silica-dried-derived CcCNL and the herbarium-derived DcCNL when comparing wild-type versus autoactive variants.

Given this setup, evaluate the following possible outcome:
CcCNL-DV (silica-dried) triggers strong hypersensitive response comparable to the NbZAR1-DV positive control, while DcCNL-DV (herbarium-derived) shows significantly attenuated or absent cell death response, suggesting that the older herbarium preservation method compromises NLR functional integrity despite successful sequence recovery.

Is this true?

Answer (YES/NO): NO